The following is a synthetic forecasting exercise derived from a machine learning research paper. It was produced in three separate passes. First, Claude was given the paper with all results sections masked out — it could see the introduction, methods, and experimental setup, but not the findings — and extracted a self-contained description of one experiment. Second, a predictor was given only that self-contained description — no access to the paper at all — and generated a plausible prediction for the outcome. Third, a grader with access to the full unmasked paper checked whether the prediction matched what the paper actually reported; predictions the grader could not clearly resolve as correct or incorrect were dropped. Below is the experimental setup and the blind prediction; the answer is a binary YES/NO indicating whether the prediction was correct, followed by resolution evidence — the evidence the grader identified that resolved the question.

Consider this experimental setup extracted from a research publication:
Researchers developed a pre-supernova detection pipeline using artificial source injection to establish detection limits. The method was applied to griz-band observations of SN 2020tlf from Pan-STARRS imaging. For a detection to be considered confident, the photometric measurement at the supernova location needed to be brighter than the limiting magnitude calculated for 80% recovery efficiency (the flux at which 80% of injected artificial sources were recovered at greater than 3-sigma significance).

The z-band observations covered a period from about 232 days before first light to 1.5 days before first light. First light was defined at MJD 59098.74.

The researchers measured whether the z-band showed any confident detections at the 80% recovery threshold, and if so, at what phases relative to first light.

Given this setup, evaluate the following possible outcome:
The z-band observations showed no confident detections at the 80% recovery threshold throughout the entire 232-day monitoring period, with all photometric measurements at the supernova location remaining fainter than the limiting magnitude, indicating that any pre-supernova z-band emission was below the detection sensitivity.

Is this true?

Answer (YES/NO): NO